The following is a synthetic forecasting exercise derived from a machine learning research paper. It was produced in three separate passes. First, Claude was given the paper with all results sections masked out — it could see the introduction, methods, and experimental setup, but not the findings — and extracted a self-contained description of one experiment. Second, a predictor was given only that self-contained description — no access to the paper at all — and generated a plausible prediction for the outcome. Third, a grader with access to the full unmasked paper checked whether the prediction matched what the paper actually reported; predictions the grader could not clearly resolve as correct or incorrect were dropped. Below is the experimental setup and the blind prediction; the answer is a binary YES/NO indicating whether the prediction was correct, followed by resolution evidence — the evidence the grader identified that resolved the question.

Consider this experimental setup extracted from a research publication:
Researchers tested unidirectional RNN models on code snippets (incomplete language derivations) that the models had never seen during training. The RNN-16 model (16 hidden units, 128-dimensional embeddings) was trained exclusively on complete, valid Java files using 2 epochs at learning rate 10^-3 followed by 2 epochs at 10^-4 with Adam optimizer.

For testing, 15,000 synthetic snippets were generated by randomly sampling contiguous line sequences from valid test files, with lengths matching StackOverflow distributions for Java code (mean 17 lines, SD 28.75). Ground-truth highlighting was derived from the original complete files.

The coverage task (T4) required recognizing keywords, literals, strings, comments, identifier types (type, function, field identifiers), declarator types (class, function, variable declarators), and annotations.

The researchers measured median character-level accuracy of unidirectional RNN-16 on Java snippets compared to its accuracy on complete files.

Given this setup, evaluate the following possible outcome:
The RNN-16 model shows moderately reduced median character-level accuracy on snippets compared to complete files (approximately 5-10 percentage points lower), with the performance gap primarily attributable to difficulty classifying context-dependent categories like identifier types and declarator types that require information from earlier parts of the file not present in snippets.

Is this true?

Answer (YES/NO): NO